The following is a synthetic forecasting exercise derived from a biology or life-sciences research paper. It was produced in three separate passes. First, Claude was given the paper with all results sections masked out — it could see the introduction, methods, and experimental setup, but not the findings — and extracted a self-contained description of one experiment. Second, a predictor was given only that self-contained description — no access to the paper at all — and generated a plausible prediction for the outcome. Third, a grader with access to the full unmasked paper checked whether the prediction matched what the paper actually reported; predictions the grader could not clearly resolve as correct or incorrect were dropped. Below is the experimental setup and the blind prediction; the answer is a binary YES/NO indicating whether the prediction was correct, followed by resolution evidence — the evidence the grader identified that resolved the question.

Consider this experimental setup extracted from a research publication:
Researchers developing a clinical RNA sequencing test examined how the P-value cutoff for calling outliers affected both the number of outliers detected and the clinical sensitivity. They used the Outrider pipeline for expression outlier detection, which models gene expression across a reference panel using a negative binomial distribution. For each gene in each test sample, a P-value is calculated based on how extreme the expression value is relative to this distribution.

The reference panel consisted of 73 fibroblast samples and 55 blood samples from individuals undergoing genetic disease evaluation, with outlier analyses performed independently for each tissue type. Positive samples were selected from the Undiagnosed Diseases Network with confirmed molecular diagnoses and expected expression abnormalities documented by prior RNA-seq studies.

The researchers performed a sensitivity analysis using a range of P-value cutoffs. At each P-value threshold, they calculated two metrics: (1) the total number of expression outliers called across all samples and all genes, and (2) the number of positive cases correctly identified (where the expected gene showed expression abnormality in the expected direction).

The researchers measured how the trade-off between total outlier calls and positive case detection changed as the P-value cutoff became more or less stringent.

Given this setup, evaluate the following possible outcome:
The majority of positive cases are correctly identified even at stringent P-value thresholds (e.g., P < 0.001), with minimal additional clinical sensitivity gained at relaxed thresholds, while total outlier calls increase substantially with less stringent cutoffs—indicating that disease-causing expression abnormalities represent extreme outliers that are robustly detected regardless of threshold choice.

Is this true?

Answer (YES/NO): NO